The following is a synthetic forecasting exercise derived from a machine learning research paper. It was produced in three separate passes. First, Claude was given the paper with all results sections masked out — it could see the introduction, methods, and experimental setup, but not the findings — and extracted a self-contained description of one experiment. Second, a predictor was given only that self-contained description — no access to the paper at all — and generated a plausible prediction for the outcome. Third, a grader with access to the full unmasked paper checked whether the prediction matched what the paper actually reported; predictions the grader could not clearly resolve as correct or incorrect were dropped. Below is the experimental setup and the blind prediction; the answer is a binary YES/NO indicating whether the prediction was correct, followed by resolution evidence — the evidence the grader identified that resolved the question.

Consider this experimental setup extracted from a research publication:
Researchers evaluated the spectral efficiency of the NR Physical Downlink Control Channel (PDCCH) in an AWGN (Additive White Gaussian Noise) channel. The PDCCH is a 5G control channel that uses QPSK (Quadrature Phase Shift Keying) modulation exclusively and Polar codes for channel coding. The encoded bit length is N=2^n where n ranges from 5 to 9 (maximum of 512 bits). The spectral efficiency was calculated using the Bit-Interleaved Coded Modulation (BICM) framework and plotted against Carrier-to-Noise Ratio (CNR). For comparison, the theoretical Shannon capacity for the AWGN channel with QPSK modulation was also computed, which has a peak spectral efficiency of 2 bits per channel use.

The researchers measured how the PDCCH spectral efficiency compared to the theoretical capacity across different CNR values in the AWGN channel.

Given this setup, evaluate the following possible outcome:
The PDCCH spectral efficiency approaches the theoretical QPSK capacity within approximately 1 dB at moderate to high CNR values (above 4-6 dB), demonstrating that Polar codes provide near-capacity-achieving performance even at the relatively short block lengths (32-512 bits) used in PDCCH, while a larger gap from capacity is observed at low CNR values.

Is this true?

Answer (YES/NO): NO